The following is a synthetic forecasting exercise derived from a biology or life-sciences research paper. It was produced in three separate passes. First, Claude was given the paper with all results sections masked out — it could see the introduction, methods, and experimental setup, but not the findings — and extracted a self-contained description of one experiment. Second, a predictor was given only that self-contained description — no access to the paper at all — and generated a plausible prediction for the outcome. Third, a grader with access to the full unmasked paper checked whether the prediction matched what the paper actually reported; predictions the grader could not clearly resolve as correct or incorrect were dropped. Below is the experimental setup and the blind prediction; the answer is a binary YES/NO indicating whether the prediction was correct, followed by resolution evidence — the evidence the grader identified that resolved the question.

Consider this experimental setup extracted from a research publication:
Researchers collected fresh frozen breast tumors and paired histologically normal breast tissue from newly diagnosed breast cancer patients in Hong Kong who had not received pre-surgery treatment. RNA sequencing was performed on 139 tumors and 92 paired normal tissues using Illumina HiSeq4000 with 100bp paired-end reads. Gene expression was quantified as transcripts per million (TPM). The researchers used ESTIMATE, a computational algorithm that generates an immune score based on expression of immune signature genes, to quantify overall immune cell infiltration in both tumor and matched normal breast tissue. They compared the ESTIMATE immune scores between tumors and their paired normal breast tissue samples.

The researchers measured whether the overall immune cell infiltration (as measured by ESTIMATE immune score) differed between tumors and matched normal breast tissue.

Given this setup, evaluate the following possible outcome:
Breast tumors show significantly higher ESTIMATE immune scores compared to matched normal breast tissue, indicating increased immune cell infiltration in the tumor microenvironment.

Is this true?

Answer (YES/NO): NO